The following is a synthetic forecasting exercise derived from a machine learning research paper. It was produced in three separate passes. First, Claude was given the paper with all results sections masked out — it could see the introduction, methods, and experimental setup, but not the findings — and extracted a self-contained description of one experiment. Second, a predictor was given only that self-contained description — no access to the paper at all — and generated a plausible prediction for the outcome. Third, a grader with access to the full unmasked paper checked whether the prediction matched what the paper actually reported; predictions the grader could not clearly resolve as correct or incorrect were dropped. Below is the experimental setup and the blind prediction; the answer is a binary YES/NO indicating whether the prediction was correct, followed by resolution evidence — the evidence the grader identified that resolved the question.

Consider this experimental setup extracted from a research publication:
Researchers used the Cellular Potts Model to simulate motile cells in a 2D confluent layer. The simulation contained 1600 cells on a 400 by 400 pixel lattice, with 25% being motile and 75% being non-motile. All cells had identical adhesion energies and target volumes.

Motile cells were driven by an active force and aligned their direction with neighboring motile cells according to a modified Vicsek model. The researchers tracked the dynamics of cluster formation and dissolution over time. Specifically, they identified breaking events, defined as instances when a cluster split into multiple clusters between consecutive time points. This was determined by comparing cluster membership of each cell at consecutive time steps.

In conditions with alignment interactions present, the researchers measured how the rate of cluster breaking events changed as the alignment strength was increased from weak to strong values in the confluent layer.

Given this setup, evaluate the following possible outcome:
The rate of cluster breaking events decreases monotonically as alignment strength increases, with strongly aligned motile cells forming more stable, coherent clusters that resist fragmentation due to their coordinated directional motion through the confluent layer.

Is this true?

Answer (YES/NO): NO